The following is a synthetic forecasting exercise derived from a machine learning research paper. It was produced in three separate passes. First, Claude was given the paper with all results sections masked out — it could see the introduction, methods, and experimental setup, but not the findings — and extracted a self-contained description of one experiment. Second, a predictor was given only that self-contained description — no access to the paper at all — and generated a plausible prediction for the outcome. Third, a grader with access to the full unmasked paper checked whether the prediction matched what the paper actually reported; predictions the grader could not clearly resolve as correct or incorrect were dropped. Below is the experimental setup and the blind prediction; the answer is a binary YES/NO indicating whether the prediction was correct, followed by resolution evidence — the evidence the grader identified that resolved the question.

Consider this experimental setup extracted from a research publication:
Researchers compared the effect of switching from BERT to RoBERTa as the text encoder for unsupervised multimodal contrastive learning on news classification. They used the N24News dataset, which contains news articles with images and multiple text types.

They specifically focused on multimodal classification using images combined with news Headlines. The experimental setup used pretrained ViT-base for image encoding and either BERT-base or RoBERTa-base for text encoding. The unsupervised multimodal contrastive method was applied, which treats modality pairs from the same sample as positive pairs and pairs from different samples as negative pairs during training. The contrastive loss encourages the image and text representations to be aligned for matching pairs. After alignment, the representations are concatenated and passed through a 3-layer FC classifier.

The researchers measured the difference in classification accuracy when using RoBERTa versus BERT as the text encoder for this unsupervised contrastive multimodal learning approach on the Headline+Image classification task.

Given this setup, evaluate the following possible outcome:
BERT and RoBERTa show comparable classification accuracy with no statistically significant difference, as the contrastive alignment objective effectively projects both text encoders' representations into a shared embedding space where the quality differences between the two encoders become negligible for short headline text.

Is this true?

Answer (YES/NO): NO